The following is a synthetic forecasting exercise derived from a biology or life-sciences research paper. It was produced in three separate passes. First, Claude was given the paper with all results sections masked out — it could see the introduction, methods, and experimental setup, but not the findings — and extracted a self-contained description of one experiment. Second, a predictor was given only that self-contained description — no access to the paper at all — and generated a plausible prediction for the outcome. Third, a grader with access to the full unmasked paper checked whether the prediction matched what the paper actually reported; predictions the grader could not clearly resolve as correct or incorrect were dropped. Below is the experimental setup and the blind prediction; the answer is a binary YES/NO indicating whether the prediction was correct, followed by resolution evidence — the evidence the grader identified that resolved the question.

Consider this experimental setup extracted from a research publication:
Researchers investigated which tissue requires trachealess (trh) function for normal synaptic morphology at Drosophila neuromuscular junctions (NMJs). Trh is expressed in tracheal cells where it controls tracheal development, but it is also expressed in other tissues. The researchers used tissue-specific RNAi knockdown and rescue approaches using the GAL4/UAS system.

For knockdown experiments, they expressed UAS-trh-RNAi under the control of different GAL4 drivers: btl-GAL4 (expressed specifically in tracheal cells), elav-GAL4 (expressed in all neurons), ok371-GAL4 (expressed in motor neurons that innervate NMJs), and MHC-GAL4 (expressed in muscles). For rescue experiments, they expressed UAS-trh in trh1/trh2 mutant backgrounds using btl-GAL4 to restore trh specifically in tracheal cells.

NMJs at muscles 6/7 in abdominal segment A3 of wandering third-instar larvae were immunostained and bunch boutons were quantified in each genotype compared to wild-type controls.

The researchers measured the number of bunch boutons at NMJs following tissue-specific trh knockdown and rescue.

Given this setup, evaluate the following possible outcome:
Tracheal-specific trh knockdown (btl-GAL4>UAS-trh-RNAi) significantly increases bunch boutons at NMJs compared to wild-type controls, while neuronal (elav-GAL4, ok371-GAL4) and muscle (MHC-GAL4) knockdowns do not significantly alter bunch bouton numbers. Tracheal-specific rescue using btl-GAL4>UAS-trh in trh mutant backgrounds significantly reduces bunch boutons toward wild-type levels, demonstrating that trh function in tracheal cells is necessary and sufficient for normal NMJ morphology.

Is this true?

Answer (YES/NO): YES